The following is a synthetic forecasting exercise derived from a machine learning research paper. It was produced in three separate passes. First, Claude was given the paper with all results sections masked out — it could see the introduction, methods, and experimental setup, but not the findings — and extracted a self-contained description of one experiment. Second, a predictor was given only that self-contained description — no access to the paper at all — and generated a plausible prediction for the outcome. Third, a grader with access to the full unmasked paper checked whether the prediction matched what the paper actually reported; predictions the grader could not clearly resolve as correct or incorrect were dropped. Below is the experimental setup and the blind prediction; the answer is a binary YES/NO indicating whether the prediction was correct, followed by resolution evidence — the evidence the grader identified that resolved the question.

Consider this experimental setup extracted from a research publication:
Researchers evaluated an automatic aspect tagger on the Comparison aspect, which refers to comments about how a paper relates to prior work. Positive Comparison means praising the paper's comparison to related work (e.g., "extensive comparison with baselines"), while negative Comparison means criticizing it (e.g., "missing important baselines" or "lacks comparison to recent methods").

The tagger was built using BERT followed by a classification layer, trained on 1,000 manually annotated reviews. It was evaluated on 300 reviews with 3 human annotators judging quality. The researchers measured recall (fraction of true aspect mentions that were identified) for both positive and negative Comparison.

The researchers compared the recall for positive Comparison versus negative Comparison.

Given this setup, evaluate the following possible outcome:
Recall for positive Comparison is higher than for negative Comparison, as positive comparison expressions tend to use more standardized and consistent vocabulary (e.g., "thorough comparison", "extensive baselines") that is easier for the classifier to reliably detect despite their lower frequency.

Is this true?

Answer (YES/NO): YES